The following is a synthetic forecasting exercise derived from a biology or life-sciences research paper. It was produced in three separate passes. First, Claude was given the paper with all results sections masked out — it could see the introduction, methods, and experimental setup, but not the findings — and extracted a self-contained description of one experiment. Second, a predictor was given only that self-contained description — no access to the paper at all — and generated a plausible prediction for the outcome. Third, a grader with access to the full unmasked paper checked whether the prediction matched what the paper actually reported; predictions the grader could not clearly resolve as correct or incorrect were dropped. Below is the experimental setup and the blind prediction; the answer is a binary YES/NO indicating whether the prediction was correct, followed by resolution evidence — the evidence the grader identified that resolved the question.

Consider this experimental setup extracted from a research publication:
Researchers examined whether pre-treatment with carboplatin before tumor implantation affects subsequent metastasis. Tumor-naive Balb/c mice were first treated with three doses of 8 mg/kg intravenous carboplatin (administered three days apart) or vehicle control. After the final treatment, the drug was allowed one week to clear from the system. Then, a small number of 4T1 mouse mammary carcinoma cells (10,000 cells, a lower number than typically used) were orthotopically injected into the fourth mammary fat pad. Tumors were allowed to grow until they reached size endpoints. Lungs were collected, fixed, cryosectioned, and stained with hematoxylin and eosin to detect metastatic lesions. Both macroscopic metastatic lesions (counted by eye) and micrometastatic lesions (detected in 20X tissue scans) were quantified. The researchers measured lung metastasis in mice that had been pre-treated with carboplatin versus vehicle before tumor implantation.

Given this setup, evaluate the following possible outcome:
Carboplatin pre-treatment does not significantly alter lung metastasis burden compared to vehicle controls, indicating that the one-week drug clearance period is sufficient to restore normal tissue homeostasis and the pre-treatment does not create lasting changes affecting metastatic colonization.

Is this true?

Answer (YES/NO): NO